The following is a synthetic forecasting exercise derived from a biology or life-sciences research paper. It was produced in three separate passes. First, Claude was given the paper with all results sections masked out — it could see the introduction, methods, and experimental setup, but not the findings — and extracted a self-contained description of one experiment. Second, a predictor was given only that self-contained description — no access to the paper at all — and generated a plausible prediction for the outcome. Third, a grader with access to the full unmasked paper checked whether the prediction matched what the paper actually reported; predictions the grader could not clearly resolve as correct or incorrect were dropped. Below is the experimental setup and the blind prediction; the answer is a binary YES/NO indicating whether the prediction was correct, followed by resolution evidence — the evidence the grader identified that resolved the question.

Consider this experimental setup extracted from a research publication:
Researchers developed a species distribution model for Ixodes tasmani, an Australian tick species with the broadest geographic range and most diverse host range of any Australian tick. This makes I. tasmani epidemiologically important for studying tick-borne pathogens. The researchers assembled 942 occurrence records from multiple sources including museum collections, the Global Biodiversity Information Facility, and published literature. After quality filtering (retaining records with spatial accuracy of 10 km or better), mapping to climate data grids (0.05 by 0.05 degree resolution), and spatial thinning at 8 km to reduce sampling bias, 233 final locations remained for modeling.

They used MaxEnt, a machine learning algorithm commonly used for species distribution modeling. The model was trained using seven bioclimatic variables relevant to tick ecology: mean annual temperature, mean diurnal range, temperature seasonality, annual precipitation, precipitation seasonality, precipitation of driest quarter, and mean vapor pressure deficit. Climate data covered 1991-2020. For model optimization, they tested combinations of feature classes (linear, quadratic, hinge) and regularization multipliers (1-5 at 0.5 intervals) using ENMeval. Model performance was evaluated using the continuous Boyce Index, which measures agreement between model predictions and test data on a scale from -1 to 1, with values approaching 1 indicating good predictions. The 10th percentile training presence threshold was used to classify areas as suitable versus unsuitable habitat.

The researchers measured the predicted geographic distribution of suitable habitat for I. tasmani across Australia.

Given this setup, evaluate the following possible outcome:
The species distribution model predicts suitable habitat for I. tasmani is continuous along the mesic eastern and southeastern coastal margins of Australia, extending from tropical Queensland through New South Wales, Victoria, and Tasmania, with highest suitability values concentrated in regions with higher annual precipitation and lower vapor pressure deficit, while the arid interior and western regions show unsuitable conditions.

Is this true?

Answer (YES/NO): NO